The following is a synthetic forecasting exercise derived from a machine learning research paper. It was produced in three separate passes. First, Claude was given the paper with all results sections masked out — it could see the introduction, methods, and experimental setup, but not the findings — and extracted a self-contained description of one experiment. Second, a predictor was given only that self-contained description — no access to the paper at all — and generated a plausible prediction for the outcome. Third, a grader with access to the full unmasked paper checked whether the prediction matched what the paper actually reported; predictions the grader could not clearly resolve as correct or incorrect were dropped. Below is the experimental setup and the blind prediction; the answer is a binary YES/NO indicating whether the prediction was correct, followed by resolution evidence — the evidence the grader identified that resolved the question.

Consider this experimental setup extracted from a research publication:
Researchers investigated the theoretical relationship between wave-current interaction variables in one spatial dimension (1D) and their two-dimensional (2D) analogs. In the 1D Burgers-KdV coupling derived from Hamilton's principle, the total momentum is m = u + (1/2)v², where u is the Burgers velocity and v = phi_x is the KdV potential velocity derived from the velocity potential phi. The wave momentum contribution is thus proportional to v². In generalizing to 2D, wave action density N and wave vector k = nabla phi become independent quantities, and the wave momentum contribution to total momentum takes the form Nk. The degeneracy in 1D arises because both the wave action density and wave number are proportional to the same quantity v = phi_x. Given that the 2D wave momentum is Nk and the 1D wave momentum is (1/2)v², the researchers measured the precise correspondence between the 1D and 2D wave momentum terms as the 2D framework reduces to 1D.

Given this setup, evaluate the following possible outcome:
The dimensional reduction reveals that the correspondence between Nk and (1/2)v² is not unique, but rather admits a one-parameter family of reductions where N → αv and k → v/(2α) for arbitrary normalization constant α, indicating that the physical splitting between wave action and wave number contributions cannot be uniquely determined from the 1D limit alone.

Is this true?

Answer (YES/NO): NO